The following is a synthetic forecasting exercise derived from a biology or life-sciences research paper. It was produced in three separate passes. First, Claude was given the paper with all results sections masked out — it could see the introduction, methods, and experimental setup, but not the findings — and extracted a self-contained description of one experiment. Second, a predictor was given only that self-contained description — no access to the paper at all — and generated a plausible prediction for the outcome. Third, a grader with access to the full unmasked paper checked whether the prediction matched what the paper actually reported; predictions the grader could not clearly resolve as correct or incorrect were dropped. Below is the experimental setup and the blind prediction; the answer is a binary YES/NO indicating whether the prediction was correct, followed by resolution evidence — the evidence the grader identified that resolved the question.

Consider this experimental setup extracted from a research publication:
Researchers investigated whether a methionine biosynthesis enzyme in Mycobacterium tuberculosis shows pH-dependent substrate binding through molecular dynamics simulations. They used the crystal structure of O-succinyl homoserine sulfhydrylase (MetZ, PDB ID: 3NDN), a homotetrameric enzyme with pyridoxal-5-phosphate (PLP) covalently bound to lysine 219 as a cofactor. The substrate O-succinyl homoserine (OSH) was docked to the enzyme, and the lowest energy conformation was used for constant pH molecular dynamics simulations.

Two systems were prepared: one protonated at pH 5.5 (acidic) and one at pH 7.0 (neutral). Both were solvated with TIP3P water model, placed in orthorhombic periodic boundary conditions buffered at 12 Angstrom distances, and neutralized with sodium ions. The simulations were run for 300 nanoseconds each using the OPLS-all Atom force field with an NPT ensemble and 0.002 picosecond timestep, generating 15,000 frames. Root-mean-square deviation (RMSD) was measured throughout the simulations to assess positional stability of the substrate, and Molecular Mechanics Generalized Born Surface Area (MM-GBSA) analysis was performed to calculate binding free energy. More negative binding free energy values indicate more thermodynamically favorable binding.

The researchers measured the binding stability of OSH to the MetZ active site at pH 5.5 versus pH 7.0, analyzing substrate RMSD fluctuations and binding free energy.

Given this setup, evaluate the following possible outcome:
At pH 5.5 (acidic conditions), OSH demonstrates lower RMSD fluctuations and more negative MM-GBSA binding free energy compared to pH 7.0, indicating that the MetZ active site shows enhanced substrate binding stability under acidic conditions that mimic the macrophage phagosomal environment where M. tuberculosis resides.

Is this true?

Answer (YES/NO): YES